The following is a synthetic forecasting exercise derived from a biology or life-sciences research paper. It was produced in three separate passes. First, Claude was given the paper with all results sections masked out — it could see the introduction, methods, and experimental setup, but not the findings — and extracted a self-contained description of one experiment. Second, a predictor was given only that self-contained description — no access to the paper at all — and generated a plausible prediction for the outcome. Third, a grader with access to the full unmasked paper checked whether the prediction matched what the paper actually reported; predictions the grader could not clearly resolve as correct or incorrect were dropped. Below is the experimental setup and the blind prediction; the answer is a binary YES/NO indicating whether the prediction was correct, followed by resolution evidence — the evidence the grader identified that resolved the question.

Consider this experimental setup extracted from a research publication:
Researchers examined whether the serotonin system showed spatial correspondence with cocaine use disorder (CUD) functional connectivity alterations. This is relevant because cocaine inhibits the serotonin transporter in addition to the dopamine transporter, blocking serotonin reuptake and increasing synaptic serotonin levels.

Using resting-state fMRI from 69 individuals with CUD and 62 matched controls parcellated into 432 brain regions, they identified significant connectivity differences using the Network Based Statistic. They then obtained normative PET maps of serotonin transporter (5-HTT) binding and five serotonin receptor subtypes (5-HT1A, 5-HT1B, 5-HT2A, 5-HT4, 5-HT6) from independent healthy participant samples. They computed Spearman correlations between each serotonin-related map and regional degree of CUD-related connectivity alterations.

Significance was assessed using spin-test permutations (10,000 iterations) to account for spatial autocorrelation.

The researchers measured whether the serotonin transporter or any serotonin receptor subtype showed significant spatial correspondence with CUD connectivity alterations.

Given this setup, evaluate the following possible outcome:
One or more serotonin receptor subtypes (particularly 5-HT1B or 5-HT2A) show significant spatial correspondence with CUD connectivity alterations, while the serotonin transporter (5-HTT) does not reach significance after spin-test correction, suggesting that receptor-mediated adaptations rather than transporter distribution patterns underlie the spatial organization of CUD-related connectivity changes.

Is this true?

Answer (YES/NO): NO